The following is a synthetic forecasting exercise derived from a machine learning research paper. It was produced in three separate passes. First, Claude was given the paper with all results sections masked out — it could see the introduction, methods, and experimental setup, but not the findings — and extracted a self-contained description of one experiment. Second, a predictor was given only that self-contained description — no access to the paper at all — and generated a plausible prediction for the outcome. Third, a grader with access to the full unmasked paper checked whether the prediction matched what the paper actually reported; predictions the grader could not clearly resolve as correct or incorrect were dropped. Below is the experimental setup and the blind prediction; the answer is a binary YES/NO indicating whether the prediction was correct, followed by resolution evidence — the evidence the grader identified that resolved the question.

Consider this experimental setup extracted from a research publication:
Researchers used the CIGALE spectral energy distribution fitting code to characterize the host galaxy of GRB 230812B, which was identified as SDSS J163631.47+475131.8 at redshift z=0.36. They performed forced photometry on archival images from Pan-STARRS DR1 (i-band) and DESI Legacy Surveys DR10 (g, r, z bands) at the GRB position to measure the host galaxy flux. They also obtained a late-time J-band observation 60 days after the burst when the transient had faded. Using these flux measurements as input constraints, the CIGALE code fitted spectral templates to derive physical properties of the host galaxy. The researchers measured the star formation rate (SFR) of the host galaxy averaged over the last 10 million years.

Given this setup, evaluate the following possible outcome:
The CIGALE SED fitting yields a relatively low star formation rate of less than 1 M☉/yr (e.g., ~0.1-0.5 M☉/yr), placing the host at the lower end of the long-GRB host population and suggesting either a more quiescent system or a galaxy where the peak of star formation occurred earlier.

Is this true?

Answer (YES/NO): YES